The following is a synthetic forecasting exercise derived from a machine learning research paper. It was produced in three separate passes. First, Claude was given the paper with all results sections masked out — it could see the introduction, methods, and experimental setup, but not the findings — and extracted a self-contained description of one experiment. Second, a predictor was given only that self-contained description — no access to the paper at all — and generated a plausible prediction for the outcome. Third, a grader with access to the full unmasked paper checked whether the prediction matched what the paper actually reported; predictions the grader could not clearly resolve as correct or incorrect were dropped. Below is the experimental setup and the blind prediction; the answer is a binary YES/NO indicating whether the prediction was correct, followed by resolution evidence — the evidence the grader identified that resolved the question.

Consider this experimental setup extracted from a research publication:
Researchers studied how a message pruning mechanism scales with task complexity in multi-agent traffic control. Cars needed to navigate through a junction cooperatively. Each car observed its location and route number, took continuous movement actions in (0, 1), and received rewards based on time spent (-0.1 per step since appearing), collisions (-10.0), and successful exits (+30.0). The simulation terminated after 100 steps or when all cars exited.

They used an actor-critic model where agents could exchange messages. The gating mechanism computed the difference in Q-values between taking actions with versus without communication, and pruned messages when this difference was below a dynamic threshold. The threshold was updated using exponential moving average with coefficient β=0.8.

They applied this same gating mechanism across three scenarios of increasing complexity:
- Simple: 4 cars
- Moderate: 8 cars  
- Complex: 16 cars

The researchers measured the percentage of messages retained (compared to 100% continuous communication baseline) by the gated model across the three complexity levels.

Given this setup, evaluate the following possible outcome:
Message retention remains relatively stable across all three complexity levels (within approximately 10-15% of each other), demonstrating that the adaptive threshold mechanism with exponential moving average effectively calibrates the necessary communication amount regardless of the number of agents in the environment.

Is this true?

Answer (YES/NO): YES